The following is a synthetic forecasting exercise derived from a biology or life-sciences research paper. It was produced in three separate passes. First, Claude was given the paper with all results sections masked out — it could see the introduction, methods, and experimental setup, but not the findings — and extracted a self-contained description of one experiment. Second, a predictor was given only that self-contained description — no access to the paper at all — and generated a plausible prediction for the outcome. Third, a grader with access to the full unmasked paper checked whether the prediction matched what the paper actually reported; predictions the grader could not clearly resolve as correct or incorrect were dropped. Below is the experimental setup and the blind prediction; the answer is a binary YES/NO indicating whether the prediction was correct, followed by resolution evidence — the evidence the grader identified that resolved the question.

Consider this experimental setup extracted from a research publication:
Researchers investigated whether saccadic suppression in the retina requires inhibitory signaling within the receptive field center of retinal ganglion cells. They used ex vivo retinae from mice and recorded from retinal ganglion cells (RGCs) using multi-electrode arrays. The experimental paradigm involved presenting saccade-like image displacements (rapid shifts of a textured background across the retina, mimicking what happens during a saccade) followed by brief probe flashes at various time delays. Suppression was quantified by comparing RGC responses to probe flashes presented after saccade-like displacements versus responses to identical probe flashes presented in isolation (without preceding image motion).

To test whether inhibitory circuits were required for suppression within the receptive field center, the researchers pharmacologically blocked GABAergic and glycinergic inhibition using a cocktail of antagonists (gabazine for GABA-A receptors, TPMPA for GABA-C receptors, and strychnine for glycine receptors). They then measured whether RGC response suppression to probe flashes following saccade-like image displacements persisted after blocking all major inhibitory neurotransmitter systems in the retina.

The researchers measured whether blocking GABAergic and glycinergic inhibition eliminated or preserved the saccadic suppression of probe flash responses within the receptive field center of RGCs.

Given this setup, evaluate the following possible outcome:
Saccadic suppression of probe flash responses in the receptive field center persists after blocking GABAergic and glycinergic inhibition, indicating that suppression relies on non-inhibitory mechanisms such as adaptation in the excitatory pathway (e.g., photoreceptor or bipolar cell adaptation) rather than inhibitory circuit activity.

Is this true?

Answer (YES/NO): NO